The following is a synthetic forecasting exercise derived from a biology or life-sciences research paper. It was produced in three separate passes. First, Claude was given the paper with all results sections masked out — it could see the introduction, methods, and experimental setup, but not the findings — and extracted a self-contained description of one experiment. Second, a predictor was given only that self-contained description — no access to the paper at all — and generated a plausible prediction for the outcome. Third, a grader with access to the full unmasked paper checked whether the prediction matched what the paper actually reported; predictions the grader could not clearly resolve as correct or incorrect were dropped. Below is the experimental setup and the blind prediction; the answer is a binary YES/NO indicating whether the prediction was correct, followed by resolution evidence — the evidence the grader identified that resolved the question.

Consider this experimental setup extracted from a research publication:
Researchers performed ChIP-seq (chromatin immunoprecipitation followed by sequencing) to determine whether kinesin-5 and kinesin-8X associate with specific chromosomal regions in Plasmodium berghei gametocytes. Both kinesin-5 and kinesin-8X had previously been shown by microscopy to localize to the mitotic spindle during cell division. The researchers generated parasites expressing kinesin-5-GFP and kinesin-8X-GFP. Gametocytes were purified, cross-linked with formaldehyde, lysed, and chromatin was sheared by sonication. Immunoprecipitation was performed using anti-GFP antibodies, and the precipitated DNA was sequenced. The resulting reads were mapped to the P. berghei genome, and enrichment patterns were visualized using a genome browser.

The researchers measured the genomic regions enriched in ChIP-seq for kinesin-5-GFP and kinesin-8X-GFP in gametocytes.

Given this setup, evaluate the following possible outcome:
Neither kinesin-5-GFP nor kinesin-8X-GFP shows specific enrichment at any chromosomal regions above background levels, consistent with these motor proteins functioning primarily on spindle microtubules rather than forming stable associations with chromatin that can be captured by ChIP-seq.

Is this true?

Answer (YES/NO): NO